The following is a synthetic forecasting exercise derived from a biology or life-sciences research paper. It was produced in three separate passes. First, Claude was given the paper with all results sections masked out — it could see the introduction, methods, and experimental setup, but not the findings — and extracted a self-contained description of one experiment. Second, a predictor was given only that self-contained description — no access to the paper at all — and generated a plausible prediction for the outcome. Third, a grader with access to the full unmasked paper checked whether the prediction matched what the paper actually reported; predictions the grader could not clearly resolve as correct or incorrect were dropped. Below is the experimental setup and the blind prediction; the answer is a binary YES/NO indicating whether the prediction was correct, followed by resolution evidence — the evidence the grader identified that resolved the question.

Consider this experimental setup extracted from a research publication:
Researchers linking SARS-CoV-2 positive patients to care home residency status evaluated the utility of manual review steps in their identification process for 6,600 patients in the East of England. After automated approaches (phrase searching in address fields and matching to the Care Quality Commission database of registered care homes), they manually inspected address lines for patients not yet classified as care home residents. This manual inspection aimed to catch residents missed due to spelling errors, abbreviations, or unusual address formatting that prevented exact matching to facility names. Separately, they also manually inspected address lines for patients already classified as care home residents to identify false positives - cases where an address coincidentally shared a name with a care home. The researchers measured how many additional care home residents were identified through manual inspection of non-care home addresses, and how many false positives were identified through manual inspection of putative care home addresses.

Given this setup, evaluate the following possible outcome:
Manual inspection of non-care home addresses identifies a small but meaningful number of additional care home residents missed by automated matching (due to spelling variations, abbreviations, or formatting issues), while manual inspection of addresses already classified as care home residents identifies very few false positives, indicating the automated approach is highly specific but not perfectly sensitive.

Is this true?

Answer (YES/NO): YES